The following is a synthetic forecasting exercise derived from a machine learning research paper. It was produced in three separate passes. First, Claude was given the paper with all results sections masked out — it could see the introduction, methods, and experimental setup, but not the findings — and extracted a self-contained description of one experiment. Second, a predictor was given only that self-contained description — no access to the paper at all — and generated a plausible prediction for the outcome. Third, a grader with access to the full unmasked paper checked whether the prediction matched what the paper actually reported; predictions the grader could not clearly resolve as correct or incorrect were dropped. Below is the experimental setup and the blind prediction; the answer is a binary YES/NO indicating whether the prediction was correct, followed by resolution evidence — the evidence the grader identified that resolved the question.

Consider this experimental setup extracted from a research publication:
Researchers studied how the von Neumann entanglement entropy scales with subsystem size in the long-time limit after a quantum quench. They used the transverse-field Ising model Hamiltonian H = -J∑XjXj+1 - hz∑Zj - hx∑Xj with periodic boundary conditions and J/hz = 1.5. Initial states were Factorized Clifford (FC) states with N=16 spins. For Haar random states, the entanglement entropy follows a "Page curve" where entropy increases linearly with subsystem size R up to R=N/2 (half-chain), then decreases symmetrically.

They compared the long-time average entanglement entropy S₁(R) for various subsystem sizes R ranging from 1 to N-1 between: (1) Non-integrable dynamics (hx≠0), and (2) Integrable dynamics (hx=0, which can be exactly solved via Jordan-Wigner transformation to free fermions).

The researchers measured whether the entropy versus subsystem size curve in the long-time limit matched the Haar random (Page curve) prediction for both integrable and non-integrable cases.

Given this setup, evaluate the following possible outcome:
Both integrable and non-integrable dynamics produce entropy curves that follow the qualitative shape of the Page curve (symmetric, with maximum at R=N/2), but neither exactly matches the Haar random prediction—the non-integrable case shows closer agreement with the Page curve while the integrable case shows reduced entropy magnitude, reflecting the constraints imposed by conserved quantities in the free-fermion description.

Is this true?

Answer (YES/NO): NO